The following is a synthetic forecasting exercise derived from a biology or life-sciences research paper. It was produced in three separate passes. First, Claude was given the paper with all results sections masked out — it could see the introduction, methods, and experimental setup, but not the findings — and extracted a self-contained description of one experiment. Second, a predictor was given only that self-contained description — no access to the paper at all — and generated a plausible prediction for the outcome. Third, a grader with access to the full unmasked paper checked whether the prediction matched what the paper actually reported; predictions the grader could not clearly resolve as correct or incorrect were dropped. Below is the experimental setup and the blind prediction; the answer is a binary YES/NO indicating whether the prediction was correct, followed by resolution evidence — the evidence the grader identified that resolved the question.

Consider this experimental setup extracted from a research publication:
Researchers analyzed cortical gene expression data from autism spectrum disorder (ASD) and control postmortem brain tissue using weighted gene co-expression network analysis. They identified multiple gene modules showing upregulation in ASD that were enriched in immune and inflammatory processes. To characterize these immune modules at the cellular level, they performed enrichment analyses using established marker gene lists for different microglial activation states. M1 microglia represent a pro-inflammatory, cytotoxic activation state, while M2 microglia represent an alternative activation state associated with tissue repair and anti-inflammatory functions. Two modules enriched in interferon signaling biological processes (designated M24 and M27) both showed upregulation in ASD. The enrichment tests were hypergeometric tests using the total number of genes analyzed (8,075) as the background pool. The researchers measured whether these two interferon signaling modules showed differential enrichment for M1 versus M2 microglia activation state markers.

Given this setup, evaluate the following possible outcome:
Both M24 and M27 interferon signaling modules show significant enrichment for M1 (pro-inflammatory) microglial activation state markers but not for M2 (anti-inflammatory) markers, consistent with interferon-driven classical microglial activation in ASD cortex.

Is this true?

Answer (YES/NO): NO